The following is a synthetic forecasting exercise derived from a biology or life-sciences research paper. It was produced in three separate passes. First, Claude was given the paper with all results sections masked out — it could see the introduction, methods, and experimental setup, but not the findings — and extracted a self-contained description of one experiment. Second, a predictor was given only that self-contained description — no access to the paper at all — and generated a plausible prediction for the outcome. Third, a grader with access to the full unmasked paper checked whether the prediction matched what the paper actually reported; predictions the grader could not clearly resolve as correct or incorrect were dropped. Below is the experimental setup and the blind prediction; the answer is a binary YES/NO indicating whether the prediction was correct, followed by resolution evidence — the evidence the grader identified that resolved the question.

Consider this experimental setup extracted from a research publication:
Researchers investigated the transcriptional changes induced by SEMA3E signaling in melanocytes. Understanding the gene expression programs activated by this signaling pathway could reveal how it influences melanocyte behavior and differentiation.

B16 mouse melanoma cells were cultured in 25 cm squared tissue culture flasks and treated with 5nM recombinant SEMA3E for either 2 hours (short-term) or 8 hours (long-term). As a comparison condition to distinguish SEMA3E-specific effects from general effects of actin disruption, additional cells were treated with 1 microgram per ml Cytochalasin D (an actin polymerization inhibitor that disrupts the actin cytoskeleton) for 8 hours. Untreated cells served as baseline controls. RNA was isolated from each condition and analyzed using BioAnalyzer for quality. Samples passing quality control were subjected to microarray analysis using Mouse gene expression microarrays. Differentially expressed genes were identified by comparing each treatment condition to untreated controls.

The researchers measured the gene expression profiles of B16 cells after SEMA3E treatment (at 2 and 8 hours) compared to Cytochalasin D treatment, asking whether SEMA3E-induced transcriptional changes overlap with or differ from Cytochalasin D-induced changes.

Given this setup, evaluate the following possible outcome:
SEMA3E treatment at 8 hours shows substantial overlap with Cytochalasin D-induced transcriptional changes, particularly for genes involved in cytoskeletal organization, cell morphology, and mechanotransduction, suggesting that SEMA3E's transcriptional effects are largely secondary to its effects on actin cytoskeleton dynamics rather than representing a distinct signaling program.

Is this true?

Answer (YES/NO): NO